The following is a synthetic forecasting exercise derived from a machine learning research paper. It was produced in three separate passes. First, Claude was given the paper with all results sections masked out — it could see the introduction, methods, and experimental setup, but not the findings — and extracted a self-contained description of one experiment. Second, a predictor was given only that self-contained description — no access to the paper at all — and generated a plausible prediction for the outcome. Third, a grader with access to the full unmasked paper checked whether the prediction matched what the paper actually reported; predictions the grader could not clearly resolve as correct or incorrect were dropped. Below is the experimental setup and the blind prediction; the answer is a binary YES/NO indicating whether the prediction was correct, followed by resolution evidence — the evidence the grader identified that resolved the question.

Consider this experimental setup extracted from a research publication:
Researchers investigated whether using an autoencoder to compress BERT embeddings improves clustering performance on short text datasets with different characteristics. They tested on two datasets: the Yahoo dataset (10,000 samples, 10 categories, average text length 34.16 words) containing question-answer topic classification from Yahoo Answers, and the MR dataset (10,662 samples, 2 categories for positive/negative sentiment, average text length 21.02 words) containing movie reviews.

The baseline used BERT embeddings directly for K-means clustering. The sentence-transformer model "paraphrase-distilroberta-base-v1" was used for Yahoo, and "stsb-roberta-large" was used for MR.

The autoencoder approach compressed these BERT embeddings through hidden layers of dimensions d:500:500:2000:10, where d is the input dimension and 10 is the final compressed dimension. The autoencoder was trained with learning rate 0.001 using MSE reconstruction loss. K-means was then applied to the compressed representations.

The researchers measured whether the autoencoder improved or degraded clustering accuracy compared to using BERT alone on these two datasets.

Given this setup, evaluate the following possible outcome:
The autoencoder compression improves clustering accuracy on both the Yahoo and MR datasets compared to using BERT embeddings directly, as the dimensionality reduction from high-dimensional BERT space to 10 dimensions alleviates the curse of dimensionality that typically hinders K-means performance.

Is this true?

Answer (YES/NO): NO